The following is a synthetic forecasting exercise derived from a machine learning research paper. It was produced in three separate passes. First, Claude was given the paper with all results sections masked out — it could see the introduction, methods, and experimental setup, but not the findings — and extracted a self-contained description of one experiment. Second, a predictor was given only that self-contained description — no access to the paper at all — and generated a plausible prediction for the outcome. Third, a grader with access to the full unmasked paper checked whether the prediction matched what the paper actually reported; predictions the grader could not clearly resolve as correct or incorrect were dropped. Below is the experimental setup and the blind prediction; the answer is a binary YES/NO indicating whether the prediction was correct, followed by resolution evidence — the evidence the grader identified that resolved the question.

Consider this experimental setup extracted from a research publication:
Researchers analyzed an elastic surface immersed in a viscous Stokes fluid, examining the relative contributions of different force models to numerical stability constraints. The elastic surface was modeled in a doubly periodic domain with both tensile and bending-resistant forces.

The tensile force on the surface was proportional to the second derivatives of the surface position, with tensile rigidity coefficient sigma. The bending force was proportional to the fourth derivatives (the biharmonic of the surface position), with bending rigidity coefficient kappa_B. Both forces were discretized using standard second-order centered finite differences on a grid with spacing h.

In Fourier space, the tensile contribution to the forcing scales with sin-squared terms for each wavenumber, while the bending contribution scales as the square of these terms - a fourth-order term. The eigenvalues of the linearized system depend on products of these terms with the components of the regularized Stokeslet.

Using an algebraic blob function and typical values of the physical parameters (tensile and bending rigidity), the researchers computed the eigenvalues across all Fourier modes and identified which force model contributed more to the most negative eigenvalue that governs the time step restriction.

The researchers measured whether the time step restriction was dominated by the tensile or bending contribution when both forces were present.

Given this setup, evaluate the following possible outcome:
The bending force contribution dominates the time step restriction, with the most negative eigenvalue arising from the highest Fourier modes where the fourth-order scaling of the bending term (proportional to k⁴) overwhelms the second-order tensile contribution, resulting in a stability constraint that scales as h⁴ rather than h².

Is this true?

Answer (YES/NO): NO